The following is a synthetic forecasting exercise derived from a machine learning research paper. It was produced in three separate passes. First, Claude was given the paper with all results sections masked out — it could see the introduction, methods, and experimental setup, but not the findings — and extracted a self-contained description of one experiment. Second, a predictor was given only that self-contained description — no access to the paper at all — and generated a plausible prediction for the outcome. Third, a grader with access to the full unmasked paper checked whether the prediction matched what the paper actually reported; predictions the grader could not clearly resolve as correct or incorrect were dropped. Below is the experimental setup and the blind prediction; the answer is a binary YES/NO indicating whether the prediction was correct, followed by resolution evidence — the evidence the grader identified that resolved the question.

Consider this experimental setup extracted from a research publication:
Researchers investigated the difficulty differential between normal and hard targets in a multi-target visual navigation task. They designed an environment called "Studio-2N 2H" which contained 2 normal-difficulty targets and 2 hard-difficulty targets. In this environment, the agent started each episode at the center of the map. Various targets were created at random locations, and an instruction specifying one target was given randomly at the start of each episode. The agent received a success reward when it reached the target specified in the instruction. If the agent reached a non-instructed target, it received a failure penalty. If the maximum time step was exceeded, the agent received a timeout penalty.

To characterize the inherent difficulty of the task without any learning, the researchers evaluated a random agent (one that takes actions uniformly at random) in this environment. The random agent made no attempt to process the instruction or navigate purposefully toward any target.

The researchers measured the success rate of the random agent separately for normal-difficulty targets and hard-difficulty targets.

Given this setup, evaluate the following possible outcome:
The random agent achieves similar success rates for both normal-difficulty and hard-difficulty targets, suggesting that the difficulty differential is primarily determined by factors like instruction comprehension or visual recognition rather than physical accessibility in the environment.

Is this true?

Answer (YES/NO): NO